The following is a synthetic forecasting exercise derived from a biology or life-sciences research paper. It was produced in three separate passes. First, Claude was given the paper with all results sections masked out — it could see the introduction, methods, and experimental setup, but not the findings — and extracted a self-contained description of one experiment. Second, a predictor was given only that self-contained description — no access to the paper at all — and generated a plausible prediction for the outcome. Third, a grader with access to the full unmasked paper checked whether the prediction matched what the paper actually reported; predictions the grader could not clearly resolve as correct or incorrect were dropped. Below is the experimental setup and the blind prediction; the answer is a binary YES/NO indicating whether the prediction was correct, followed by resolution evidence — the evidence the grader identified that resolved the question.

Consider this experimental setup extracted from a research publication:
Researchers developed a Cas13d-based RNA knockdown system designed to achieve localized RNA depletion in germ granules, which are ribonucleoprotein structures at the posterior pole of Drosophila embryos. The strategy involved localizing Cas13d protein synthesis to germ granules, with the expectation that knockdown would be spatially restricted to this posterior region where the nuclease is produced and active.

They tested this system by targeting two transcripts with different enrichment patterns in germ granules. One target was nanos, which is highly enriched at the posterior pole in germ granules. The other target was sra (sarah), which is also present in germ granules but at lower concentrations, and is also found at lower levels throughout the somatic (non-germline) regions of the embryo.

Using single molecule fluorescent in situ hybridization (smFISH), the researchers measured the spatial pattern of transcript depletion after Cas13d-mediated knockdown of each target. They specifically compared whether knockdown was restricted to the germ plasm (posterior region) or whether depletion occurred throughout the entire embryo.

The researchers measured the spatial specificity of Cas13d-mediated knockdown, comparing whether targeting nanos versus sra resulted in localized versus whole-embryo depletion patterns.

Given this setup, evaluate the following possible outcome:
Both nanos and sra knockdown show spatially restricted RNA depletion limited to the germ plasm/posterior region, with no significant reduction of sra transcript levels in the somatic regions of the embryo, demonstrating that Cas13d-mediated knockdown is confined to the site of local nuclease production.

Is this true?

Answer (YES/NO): NO